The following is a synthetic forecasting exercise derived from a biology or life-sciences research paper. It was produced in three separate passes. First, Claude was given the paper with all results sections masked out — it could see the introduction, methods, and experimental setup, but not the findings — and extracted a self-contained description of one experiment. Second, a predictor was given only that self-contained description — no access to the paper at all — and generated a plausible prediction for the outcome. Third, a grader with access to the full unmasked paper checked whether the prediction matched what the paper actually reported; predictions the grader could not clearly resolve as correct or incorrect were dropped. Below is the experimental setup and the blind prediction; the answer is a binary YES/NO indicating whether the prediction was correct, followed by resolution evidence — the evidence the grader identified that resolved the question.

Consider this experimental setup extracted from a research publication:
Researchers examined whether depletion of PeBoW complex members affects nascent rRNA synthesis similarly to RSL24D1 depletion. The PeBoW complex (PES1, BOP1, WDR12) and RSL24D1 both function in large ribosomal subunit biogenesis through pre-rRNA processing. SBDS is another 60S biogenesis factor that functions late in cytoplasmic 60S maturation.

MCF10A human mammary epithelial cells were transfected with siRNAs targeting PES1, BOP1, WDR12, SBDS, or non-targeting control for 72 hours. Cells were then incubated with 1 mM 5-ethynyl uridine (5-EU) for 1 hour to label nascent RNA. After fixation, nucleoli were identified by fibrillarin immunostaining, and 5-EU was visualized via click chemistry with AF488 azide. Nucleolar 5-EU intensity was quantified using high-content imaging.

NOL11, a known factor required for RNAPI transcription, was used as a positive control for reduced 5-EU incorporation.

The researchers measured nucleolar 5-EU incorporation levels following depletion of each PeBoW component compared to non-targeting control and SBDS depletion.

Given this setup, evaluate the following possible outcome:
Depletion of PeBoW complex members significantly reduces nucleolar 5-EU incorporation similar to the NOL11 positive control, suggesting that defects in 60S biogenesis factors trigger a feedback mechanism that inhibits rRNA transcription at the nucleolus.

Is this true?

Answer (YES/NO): NO